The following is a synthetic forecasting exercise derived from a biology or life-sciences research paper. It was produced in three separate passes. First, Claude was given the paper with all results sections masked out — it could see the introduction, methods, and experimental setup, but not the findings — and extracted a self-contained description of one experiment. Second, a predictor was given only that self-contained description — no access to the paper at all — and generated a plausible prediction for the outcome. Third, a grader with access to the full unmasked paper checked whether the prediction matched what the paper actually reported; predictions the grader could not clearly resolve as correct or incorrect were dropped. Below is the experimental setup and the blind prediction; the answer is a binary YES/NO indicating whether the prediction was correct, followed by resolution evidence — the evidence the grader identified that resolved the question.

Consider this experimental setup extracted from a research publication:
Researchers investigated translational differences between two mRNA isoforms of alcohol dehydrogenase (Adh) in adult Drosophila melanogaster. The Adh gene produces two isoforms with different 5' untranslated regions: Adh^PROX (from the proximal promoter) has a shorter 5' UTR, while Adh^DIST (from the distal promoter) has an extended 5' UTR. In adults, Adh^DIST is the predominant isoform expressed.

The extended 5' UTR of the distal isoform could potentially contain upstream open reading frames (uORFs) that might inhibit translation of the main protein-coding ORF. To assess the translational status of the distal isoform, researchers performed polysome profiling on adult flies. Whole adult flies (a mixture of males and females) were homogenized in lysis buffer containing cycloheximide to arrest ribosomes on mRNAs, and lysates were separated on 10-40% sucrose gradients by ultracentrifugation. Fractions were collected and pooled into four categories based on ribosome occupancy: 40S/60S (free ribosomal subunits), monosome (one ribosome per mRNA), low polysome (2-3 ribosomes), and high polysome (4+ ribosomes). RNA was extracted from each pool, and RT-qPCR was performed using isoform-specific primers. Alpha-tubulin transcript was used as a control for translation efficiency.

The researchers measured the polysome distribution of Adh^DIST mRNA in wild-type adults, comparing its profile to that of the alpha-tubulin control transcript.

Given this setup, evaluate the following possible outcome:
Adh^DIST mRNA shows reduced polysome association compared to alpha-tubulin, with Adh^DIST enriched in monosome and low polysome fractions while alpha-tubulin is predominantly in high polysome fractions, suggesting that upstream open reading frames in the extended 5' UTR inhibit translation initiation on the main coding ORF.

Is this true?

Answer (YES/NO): NO